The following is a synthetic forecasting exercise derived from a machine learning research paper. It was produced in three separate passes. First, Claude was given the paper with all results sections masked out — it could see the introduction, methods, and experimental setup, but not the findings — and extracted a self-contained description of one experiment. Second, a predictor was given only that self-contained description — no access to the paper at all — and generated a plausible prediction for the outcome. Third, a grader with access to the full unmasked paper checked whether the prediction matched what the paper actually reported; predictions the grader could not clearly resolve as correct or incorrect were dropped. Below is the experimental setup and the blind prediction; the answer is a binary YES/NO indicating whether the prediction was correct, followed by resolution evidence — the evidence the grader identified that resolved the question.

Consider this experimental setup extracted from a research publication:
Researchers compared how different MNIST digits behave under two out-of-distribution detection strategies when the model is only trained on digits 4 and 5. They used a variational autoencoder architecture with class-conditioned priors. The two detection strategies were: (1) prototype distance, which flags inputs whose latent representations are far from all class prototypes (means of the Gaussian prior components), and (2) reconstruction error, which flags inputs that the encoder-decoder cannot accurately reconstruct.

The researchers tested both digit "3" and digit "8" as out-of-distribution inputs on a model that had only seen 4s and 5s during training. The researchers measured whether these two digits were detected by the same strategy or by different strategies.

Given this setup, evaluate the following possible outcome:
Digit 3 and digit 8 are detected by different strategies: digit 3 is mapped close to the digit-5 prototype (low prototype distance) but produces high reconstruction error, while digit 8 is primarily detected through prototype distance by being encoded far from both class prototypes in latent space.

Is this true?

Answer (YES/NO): NO